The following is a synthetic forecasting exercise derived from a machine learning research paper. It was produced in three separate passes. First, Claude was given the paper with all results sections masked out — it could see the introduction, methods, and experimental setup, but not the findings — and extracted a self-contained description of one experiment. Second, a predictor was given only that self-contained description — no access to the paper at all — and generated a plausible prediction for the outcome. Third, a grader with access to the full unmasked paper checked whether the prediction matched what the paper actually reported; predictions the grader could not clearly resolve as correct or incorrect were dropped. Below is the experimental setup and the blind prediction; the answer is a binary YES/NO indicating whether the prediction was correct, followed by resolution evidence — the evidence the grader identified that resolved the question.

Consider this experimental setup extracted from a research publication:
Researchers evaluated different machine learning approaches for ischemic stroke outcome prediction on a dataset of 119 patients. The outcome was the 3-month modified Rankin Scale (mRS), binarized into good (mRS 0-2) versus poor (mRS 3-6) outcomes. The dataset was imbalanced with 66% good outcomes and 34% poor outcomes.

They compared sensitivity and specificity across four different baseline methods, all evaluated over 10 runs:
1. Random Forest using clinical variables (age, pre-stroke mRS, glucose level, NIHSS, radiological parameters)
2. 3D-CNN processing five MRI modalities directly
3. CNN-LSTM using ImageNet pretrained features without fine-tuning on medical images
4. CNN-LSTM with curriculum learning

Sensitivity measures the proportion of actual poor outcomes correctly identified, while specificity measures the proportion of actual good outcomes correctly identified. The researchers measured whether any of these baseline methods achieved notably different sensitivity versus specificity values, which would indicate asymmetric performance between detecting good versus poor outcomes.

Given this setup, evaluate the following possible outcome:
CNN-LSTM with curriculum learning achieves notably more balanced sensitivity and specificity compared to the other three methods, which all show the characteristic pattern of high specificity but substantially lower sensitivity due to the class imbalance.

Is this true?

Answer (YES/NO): NO